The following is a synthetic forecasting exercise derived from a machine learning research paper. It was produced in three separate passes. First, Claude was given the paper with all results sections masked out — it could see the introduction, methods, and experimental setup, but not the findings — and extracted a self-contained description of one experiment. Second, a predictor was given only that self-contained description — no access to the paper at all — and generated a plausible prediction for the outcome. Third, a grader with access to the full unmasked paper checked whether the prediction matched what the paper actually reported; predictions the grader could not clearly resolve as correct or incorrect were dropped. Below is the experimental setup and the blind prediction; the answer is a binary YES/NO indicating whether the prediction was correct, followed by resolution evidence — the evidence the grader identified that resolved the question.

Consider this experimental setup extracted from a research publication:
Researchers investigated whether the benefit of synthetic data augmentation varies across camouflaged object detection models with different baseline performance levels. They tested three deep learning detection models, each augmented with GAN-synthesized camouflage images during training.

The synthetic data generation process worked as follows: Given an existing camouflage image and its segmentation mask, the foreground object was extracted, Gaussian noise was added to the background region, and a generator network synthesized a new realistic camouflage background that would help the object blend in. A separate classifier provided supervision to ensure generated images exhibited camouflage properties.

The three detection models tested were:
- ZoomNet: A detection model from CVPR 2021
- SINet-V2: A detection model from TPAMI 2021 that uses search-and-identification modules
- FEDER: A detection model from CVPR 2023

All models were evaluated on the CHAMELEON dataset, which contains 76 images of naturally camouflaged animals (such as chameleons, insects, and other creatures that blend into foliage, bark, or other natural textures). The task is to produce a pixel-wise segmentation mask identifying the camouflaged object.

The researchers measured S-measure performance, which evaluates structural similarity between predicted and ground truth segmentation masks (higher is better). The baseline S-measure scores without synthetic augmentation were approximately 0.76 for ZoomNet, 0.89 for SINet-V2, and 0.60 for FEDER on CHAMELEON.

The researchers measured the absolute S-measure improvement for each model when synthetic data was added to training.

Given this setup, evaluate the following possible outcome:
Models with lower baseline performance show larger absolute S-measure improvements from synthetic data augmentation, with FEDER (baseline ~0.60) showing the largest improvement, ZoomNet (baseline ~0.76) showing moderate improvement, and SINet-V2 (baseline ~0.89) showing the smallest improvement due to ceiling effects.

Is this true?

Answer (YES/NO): YES